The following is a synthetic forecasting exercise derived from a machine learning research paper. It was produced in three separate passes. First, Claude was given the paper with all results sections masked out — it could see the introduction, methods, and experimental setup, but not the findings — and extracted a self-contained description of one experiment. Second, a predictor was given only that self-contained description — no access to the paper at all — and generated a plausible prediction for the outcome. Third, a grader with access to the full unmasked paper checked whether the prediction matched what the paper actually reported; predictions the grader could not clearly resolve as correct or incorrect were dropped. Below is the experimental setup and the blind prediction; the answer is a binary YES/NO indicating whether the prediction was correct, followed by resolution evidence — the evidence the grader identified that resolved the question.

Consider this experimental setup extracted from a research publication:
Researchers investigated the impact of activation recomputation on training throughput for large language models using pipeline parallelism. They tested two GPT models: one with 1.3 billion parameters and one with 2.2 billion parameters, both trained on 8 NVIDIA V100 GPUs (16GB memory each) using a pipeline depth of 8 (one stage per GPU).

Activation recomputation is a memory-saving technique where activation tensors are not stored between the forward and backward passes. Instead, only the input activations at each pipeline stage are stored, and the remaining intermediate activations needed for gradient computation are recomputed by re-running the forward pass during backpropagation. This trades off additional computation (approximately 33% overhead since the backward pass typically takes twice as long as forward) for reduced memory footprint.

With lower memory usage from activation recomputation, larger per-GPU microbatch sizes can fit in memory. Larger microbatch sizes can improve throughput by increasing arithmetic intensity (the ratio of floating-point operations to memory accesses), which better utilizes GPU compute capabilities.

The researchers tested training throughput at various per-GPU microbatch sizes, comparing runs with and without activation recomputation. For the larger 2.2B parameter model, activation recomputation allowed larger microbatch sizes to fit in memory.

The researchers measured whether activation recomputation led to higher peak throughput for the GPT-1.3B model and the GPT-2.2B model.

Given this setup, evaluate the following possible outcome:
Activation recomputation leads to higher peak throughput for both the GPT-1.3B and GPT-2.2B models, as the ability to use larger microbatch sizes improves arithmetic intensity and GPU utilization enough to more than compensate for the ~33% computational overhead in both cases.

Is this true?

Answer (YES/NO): NO